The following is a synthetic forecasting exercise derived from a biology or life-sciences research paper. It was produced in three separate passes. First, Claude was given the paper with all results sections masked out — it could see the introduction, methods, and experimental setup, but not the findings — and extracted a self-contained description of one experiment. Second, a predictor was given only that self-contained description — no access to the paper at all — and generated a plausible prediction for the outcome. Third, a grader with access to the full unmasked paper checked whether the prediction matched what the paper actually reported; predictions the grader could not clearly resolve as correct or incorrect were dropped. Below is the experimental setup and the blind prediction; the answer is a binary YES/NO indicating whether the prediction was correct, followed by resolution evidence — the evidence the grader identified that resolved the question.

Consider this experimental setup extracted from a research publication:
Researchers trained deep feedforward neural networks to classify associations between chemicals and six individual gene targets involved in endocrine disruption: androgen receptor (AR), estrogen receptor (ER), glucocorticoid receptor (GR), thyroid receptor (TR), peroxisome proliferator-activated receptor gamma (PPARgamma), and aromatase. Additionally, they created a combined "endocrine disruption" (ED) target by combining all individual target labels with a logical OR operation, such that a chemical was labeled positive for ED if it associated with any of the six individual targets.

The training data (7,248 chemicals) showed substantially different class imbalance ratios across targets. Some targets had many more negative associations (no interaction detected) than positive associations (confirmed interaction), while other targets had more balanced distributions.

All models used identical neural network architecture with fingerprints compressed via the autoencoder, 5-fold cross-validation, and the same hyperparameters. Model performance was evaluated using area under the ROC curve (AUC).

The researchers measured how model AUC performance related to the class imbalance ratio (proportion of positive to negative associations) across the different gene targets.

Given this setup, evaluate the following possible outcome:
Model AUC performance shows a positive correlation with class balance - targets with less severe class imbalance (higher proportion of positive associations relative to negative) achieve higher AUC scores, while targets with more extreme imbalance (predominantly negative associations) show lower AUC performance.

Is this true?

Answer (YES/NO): YES